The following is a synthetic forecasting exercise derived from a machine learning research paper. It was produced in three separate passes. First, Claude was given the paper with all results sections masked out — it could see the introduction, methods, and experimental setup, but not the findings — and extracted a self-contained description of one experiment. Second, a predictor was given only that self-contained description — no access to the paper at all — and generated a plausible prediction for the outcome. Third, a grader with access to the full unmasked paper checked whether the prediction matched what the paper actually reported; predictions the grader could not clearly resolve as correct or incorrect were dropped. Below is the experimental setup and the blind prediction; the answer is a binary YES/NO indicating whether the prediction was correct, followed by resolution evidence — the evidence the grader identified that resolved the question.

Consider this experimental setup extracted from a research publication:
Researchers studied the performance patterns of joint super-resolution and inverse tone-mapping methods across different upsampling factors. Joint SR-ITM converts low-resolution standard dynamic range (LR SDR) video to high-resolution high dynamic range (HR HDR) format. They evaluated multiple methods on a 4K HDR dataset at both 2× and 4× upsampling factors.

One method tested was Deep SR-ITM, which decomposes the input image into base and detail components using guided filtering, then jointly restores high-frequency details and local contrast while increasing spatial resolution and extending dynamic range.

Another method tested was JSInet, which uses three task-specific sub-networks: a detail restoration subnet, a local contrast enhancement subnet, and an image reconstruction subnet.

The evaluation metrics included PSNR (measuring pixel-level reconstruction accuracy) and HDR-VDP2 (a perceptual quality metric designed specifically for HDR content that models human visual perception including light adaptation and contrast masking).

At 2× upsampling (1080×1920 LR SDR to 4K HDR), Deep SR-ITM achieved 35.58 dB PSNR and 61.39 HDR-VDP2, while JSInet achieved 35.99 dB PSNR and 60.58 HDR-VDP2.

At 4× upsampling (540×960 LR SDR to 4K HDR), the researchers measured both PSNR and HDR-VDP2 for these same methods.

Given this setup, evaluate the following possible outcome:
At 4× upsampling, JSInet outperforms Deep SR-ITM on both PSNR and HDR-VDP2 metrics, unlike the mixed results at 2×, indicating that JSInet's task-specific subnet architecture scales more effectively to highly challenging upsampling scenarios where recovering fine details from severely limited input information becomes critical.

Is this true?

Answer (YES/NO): YES